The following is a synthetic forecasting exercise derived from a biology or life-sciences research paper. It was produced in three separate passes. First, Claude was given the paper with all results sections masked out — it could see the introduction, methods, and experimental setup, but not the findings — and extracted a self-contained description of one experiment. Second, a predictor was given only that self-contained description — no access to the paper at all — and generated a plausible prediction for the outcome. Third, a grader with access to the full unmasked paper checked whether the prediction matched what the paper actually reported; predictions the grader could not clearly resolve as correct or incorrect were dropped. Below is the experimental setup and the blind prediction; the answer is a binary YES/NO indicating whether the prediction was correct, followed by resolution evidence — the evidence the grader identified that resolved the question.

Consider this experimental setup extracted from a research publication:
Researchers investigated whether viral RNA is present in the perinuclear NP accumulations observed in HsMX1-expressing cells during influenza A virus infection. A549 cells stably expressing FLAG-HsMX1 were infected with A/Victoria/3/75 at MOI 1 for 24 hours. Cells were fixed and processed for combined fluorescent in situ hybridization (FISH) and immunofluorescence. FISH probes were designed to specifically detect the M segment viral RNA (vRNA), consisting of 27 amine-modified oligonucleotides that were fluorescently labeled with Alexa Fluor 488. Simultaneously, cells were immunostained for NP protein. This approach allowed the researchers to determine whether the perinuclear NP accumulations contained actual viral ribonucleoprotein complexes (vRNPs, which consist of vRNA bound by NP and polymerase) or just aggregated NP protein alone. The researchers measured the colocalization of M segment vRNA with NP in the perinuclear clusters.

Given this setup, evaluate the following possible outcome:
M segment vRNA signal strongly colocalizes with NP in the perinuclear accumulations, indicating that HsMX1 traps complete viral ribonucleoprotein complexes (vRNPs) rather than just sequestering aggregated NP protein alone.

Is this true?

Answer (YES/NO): YES